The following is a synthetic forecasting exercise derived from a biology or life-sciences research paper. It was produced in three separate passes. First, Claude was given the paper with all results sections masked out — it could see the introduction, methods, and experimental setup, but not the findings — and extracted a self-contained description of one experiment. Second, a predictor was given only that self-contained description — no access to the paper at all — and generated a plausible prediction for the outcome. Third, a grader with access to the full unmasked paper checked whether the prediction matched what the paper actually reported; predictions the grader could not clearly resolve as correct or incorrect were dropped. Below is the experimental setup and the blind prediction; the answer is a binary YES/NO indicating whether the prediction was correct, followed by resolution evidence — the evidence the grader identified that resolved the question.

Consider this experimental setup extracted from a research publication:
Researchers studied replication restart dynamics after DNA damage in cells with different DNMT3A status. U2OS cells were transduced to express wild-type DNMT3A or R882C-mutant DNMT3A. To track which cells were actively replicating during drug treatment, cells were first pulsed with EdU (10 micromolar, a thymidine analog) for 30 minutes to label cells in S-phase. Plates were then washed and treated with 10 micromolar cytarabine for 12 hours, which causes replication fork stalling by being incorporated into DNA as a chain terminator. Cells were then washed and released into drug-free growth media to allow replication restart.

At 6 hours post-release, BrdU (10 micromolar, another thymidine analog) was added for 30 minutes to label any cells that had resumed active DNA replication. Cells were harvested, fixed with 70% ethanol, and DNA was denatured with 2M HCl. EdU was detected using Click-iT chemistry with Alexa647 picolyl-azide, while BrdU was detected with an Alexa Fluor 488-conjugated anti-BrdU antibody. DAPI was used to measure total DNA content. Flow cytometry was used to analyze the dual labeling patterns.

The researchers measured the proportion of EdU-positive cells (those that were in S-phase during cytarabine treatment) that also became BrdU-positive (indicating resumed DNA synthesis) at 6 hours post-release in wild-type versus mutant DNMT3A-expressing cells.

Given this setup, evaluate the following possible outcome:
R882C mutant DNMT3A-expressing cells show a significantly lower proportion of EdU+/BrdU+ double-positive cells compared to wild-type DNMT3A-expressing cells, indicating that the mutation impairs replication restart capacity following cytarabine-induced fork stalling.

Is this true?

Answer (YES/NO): NO